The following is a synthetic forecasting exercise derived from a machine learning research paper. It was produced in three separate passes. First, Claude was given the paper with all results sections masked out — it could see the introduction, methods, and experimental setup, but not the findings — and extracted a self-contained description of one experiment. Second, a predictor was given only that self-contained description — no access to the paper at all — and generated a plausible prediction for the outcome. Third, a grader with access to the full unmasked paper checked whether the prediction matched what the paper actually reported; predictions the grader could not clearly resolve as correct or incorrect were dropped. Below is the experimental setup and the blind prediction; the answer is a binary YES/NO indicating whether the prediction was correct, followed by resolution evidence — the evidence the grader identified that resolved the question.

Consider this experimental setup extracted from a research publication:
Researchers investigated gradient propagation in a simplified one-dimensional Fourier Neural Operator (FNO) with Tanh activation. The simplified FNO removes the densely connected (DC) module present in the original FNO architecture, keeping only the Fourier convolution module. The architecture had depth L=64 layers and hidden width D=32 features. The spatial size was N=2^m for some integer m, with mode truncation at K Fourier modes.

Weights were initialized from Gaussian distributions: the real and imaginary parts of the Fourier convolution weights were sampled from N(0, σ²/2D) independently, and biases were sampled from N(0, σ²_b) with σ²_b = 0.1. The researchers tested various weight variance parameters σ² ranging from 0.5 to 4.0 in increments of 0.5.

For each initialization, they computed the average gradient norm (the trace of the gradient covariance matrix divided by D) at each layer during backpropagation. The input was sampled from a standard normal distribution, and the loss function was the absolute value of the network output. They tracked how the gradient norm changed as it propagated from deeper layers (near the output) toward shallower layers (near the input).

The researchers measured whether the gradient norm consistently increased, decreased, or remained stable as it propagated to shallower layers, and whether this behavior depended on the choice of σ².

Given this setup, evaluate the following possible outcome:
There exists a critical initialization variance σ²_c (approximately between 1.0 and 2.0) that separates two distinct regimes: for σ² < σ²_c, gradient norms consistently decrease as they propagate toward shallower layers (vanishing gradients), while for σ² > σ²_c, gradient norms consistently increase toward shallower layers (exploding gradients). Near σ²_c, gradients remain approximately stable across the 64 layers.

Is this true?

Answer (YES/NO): NO